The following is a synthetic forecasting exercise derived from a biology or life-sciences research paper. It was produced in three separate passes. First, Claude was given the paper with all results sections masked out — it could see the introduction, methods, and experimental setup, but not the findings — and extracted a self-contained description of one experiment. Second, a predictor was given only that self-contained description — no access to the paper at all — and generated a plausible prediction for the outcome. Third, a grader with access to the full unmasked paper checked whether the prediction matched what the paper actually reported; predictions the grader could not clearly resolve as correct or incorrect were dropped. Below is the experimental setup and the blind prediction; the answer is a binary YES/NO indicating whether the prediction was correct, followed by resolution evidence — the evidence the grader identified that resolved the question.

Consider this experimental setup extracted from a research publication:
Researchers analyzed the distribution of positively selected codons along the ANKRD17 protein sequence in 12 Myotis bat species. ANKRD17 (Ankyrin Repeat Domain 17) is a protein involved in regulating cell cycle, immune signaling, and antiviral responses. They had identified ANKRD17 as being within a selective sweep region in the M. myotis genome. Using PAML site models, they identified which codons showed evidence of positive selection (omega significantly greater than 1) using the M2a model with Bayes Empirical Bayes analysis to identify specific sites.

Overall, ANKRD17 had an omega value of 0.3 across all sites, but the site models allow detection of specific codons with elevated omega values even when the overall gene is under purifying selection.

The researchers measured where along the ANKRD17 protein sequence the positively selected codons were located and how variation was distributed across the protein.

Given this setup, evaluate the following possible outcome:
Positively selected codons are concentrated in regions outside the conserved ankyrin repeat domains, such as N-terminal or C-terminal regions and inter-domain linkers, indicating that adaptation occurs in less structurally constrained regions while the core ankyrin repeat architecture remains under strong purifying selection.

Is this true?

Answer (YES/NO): YES